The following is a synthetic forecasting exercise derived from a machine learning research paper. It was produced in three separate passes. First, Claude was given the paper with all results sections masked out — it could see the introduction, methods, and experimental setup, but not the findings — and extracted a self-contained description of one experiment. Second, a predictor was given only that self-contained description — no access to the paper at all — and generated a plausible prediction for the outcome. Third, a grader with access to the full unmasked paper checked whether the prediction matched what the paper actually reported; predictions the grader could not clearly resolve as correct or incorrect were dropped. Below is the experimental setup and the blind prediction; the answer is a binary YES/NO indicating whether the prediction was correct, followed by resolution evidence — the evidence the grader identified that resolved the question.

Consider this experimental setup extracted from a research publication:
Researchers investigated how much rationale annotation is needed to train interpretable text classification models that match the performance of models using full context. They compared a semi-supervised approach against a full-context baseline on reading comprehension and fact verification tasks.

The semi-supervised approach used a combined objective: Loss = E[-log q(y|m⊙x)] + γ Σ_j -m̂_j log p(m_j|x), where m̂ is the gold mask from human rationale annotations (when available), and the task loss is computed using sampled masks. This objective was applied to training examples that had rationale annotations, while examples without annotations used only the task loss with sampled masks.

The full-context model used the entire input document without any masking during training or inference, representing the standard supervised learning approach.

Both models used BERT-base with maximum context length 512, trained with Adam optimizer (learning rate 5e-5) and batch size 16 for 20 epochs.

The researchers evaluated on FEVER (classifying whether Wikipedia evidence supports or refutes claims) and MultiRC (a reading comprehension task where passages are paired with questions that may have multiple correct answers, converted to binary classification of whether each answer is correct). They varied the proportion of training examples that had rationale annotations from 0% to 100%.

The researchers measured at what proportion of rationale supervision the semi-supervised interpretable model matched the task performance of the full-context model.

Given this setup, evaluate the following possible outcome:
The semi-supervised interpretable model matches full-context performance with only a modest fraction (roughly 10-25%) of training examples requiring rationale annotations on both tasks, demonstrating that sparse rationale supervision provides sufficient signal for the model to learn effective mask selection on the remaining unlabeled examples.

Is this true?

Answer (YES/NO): YES